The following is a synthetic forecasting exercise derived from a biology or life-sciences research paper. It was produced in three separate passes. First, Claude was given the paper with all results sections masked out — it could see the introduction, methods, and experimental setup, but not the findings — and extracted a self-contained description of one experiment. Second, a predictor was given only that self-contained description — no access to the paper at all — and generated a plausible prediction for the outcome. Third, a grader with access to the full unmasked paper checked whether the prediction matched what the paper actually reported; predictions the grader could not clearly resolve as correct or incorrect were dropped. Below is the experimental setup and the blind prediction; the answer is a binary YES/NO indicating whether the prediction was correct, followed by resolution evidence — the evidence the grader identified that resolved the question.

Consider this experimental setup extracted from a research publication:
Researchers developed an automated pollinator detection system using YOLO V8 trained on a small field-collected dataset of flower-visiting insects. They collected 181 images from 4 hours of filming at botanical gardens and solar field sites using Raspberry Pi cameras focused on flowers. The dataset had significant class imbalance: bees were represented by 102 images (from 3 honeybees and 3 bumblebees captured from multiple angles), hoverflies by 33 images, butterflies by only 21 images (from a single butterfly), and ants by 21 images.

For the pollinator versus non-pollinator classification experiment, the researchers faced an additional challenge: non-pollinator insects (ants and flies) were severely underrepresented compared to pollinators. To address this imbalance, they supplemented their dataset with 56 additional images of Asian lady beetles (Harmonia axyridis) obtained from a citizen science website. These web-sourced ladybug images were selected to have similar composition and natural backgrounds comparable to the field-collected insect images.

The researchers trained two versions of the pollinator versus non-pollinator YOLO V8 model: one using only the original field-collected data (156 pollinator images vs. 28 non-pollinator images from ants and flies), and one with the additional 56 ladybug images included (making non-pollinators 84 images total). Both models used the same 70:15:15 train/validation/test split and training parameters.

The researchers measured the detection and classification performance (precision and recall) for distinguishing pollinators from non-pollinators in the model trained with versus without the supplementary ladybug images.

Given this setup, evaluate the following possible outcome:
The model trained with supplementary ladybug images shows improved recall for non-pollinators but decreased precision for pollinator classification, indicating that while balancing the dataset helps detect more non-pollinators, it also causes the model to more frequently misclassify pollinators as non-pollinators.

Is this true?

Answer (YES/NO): YES